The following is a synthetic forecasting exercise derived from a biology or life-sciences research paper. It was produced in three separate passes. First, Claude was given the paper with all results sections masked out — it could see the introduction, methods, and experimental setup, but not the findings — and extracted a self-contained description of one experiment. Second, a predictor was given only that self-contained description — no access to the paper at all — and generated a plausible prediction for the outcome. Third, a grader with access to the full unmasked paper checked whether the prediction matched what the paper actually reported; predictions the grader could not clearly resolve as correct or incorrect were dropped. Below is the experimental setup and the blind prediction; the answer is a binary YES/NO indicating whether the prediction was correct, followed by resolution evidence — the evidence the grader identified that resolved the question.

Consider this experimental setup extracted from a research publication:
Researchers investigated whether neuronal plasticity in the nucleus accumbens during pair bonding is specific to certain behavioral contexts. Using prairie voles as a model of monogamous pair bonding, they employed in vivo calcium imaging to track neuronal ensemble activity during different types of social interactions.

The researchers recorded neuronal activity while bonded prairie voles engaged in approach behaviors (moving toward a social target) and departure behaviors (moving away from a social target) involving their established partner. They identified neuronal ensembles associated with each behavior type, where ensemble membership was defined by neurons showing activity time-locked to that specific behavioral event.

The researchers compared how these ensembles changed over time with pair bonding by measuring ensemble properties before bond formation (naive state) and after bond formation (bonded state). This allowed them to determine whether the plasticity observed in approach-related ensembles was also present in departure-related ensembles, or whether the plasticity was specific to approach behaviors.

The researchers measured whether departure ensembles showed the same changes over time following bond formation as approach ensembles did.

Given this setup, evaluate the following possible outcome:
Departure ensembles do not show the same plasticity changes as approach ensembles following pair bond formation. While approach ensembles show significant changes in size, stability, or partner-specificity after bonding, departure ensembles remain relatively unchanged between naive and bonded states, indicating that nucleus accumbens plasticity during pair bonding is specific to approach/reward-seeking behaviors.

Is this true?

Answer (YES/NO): YES